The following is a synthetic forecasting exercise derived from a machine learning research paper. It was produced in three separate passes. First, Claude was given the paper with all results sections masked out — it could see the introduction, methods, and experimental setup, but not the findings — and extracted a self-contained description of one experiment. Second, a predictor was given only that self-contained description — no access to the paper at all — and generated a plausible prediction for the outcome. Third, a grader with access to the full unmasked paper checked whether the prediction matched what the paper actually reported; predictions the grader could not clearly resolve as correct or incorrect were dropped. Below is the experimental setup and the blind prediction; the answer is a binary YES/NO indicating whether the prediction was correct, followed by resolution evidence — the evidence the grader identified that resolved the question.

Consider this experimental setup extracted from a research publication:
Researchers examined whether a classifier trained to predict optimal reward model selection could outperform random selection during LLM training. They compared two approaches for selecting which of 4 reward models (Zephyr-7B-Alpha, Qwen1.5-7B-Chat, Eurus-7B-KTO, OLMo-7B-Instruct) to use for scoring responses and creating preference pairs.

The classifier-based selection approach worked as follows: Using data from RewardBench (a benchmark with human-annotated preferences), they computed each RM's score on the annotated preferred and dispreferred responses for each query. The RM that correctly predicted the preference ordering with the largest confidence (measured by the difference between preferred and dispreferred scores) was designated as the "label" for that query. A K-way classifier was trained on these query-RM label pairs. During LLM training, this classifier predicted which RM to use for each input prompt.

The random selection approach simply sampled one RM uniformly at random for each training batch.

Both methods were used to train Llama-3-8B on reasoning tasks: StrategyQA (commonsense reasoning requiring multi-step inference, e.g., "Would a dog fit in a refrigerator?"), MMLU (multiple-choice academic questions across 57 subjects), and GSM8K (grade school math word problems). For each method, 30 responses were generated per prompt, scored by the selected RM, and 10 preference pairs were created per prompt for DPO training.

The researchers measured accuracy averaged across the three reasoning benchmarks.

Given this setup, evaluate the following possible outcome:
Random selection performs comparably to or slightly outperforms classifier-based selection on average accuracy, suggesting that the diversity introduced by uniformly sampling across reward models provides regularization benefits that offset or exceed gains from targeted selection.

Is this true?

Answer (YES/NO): YES